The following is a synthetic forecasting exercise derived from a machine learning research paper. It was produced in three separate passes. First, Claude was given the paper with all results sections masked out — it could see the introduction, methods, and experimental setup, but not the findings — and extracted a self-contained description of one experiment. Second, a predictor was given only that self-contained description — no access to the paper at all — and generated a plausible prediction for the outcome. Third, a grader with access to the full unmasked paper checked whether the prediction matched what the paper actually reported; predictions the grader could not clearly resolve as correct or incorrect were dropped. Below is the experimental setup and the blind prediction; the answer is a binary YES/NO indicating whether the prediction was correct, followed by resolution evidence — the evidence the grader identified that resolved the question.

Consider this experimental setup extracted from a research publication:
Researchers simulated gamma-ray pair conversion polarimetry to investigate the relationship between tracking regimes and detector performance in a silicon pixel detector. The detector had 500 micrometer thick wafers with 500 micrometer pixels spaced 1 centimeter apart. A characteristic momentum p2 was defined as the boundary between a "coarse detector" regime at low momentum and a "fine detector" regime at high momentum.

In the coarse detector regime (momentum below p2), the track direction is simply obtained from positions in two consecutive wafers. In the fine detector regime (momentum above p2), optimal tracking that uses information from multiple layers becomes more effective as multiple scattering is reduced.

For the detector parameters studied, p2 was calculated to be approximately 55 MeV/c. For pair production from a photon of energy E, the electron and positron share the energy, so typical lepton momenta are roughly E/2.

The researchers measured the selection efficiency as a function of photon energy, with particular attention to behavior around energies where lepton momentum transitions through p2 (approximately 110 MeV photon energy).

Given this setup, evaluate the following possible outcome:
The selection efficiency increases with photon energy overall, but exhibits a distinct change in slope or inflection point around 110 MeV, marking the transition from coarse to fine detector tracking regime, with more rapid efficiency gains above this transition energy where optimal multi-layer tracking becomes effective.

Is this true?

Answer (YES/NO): NO